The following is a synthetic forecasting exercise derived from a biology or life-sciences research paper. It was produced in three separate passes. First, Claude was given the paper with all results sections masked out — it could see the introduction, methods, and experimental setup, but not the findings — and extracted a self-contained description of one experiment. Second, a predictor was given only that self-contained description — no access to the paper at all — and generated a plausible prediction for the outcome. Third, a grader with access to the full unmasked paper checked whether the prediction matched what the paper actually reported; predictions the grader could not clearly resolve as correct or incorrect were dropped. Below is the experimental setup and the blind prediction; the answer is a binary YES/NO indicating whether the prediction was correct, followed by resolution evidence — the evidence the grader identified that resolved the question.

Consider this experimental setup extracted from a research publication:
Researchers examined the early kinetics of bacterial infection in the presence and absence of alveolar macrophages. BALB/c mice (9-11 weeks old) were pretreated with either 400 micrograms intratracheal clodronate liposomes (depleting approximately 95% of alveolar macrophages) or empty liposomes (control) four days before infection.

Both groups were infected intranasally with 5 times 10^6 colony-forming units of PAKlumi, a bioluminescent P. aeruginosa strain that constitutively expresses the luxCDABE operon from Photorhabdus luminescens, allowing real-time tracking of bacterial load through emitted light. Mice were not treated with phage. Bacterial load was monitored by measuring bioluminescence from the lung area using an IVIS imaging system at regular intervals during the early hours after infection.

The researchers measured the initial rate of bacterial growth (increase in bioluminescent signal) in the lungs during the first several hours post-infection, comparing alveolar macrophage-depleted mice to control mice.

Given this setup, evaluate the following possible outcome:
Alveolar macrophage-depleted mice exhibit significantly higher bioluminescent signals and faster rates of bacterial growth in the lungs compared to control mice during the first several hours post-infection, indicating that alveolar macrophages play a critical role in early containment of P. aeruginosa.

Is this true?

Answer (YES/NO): NO